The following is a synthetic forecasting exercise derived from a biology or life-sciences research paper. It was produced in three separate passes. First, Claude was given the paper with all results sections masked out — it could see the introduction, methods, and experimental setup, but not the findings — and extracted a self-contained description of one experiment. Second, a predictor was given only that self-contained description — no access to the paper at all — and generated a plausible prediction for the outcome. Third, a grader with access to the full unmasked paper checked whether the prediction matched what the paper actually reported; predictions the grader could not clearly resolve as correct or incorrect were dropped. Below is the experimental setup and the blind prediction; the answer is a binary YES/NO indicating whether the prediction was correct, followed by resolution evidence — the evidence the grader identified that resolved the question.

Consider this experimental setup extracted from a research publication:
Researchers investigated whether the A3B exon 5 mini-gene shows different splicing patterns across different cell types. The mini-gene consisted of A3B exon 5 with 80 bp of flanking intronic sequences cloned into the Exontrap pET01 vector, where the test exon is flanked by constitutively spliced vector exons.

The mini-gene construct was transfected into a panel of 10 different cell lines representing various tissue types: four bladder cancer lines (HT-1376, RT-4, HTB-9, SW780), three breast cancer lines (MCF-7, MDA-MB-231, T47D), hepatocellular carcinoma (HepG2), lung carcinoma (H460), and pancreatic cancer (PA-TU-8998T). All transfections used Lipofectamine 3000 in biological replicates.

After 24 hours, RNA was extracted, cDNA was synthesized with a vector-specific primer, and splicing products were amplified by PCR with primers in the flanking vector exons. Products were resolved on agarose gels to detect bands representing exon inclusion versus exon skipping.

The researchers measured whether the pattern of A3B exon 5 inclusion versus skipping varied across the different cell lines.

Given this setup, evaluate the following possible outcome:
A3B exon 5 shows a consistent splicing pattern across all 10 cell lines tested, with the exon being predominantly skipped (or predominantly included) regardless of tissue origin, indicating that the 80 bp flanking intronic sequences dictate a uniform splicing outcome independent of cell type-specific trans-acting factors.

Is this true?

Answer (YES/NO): NO